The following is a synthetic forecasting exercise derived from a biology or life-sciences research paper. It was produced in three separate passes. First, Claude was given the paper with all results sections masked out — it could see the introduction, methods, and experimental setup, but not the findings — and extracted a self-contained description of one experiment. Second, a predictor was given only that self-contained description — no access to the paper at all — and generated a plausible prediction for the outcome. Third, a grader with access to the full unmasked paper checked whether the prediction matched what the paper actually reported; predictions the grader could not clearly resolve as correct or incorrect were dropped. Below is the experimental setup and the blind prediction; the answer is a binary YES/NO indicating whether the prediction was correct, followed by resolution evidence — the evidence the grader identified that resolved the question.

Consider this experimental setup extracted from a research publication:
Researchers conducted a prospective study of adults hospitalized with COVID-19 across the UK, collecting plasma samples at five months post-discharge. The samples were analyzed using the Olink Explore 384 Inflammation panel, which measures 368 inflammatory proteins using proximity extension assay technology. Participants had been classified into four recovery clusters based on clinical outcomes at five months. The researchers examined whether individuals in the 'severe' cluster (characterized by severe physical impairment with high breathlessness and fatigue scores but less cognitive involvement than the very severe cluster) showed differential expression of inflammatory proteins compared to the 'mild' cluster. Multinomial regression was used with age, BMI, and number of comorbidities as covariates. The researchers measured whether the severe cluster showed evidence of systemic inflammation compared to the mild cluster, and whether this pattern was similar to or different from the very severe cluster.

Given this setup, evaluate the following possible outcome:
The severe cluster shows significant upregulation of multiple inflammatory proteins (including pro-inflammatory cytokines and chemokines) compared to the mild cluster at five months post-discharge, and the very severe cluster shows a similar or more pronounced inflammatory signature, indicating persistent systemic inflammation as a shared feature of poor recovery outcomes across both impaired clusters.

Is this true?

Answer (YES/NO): NO